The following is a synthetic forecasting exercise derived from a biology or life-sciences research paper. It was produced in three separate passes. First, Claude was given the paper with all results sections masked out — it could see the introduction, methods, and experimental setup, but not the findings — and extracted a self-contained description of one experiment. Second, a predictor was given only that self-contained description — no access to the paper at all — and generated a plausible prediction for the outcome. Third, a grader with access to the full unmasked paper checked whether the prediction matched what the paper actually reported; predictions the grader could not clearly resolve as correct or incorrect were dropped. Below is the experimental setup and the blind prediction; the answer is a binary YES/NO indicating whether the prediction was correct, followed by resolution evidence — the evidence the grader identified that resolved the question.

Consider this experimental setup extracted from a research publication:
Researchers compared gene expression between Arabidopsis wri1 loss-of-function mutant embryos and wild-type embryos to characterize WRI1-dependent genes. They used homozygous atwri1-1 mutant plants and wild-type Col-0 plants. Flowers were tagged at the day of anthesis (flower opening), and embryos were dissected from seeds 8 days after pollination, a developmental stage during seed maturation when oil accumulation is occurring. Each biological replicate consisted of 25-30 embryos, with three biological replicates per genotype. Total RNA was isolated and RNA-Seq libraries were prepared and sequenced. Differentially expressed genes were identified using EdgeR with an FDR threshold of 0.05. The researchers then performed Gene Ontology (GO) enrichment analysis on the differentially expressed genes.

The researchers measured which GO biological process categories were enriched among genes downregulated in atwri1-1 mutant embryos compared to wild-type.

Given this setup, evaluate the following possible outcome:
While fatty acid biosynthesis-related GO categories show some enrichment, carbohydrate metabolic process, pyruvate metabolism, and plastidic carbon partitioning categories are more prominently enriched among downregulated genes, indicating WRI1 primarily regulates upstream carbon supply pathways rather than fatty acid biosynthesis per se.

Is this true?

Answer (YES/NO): NO